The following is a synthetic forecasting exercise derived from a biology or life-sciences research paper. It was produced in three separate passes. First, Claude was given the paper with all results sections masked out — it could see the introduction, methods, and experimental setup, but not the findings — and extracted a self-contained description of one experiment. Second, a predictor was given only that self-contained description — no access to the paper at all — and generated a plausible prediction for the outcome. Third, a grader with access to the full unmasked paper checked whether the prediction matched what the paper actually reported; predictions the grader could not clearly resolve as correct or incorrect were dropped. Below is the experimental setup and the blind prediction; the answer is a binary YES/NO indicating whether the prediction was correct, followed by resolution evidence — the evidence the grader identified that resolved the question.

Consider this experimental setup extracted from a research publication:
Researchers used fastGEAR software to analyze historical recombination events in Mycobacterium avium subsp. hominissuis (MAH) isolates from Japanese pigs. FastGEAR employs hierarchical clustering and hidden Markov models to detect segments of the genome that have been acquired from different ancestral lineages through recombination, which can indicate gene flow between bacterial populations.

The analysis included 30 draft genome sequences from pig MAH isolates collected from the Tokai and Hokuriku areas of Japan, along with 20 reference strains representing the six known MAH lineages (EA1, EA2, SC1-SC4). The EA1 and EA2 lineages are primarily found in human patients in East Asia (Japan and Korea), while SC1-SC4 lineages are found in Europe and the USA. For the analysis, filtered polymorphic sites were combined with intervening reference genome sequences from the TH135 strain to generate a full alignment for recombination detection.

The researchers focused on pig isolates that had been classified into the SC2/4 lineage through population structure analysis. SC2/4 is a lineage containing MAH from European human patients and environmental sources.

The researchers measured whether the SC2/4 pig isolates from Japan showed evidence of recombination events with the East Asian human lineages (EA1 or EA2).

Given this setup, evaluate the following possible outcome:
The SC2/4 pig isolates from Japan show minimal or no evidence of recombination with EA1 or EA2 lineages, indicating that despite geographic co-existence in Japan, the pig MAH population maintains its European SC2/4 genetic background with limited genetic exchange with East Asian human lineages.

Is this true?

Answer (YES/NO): NO